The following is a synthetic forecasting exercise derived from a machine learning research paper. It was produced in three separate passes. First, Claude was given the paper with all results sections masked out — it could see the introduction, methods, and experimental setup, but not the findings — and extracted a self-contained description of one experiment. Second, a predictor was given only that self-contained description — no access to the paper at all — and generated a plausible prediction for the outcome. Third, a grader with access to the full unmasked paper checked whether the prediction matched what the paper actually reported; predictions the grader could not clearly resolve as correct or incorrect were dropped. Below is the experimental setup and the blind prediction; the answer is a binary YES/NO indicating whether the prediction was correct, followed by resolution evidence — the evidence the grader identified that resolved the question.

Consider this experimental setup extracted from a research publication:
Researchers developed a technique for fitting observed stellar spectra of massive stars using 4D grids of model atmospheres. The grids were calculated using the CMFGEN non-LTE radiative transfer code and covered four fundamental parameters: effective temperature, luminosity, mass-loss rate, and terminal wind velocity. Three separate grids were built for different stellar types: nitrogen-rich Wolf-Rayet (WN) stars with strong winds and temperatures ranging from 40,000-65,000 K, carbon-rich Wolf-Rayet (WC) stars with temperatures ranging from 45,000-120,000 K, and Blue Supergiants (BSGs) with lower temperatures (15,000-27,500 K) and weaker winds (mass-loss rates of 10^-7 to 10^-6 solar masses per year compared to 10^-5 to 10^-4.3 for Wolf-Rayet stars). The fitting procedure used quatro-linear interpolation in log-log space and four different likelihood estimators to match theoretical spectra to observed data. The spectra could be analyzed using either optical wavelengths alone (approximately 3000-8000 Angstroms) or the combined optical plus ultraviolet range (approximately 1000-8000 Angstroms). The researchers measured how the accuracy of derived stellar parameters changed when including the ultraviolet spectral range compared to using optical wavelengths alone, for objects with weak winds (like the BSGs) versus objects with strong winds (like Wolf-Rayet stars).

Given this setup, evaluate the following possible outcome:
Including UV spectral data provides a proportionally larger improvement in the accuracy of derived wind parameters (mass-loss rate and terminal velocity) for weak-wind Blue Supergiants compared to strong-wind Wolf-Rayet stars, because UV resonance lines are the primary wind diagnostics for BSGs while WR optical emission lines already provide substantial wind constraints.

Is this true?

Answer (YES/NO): YES